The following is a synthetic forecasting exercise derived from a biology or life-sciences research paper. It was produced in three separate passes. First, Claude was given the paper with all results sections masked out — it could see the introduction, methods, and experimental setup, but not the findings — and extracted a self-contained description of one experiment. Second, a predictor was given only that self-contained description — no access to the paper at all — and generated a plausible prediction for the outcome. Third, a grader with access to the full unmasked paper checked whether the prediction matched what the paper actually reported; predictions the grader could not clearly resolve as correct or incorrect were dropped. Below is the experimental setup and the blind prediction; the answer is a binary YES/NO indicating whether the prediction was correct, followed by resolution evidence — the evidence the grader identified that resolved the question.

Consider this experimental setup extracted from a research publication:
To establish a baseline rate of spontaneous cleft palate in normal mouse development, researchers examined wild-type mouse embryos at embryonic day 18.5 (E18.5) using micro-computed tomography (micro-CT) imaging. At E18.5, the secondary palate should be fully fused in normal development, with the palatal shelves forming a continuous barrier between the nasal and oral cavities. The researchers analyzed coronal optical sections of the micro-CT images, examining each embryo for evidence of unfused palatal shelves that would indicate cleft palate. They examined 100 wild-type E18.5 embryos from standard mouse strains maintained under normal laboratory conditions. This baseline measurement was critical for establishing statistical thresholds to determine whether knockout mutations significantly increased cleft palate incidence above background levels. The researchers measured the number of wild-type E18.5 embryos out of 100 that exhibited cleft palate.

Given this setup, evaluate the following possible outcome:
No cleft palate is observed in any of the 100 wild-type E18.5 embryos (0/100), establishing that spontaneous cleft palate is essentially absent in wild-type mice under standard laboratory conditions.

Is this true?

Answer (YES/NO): NO